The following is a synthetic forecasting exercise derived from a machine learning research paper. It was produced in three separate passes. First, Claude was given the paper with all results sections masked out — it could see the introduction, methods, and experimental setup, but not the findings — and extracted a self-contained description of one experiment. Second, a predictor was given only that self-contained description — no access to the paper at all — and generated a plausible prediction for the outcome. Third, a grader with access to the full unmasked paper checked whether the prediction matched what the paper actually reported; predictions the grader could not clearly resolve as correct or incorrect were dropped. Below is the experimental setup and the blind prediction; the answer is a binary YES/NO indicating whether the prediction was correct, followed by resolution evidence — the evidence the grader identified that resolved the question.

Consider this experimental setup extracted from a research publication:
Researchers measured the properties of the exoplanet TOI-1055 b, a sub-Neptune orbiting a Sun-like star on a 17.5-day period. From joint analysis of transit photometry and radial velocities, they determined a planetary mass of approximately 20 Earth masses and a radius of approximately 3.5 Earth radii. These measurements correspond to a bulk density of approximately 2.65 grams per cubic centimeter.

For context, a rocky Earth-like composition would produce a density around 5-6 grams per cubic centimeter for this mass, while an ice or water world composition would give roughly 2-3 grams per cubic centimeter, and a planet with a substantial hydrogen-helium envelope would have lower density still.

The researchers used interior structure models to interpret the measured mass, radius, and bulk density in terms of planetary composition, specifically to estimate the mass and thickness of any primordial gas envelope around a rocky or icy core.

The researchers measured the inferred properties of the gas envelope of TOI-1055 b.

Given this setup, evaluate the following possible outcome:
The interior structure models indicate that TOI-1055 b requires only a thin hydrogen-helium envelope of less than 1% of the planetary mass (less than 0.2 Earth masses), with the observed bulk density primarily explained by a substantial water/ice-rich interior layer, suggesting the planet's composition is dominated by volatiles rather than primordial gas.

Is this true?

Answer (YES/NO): NO